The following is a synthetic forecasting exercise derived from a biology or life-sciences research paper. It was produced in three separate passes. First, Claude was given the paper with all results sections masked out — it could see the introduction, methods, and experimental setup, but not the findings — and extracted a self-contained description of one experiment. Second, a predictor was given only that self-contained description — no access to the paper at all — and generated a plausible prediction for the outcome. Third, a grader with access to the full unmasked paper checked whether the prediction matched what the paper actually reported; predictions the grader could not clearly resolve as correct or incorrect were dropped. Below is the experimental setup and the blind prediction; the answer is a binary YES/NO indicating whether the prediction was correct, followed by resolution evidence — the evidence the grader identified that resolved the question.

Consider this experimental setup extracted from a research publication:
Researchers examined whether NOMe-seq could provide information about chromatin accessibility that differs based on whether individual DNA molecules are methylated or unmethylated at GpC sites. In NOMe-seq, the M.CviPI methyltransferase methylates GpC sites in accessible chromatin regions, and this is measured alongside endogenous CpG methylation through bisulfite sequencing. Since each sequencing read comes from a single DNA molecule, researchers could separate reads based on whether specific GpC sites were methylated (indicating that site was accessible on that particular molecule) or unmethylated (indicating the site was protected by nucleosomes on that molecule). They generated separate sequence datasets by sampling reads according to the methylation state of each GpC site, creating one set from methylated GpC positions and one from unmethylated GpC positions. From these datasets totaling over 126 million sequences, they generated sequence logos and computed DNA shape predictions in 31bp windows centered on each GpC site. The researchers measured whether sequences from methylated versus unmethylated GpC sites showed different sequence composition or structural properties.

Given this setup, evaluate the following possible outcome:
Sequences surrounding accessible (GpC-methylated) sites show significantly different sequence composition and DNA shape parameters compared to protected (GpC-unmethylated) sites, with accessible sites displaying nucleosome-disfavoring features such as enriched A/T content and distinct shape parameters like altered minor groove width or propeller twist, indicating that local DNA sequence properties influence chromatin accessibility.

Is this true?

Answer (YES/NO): NO